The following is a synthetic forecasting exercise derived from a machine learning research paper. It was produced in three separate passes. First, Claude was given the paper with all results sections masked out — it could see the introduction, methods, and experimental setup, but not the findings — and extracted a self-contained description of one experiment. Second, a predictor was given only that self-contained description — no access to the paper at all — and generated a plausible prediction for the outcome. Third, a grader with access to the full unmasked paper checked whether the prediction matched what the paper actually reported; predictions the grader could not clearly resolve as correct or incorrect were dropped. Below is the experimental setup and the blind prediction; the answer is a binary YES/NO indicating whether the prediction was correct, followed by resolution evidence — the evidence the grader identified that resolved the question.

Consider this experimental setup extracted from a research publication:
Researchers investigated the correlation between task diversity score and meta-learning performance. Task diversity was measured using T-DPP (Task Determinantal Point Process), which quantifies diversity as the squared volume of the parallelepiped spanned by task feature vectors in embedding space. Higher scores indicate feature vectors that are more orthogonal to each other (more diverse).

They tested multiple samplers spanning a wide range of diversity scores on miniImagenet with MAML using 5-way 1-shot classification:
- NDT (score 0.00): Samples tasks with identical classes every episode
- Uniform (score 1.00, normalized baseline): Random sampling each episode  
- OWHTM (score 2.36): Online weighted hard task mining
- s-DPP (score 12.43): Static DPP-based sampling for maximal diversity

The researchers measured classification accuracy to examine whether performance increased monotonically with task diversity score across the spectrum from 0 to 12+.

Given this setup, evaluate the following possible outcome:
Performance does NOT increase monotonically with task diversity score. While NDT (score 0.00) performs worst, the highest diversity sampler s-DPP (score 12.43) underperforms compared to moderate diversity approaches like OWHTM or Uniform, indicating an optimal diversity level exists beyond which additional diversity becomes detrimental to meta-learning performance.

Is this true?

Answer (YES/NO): YES